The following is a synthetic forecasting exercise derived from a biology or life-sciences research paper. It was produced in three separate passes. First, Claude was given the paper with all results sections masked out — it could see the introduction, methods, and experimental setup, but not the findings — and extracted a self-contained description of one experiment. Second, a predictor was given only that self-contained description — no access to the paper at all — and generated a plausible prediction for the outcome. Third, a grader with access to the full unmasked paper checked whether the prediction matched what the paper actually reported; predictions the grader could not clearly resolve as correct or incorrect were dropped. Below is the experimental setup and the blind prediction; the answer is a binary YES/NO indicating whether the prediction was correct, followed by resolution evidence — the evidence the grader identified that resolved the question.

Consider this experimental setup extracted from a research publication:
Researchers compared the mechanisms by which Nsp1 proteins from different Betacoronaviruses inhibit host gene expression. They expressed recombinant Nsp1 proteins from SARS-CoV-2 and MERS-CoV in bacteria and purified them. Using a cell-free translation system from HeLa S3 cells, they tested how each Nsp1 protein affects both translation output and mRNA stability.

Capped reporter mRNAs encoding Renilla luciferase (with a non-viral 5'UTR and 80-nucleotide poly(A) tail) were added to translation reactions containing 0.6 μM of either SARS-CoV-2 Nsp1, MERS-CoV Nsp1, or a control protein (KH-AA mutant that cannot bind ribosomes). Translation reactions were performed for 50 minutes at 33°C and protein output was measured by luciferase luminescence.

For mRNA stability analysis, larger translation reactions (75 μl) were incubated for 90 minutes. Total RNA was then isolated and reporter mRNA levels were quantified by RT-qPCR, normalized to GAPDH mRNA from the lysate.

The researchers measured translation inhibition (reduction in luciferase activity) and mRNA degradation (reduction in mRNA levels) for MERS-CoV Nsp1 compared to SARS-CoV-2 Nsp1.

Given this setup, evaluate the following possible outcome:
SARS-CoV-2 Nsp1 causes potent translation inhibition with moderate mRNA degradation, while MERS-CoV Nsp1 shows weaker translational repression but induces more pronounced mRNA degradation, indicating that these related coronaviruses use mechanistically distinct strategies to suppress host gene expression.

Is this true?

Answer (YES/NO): NO